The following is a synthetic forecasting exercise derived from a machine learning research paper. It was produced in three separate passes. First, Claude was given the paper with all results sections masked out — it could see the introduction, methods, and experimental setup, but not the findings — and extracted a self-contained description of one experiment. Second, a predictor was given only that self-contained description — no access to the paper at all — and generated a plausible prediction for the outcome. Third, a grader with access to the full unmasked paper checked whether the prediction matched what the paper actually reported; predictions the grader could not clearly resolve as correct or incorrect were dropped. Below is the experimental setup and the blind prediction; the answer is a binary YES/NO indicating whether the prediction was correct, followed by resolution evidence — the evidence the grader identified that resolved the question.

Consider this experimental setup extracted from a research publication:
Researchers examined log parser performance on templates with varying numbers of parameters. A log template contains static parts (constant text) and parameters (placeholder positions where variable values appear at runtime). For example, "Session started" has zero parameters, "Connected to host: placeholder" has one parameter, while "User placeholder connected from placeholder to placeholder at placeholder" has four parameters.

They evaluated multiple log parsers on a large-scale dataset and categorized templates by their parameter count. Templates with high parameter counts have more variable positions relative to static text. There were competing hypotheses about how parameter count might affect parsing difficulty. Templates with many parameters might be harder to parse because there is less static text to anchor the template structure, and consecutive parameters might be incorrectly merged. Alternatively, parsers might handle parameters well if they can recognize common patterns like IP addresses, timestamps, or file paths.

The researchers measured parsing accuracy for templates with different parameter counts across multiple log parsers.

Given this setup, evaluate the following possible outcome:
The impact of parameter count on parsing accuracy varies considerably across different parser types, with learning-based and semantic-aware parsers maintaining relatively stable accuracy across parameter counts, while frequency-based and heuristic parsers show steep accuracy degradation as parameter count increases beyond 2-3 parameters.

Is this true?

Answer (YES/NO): NO